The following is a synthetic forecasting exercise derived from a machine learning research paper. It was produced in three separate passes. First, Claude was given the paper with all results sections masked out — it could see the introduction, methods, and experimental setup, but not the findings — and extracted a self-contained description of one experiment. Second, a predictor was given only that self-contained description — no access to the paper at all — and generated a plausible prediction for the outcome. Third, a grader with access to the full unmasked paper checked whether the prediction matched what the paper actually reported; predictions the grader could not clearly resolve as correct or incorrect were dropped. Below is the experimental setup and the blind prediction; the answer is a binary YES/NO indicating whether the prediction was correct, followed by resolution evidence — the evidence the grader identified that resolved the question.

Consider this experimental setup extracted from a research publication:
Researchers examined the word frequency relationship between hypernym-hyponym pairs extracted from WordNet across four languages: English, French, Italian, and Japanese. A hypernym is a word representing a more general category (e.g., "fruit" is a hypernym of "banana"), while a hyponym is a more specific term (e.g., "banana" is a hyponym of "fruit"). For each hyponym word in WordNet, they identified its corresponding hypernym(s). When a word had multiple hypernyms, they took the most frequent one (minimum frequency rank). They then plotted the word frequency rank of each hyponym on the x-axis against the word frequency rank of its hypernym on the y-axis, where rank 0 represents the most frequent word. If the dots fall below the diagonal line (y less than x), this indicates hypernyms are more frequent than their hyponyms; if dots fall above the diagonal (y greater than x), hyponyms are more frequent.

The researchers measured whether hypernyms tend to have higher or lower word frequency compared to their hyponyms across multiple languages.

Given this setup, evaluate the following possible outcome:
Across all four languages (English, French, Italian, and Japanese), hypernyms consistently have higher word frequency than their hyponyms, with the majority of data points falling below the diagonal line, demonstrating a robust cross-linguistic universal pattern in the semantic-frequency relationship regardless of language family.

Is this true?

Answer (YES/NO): YES